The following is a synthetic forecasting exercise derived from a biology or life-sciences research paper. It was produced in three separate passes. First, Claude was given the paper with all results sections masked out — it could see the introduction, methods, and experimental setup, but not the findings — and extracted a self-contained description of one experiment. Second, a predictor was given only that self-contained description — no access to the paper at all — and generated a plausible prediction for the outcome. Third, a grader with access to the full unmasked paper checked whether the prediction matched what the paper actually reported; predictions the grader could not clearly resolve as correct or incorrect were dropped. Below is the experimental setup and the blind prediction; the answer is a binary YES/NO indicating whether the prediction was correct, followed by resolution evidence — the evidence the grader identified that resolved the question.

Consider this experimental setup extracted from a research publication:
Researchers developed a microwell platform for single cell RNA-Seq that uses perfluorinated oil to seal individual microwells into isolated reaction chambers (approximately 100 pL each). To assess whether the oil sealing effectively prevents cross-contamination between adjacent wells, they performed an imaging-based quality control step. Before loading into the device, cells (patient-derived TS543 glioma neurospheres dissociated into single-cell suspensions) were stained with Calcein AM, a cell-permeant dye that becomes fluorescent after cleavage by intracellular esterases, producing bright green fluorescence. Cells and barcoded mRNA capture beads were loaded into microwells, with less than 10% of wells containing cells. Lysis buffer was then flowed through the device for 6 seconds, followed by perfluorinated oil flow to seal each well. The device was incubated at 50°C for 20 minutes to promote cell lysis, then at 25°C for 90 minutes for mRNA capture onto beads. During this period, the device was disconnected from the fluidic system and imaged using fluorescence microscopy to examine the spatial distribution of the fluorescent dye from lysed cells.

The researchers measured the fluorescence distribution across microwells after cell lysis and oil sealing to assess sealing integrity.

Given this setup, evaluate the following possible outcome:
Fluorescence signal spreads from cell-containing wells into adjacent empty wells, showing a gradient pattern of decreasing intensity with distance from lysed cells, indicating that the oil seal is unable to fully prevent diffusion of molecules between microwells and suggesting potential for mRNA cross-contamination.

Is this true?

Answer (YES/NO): NO